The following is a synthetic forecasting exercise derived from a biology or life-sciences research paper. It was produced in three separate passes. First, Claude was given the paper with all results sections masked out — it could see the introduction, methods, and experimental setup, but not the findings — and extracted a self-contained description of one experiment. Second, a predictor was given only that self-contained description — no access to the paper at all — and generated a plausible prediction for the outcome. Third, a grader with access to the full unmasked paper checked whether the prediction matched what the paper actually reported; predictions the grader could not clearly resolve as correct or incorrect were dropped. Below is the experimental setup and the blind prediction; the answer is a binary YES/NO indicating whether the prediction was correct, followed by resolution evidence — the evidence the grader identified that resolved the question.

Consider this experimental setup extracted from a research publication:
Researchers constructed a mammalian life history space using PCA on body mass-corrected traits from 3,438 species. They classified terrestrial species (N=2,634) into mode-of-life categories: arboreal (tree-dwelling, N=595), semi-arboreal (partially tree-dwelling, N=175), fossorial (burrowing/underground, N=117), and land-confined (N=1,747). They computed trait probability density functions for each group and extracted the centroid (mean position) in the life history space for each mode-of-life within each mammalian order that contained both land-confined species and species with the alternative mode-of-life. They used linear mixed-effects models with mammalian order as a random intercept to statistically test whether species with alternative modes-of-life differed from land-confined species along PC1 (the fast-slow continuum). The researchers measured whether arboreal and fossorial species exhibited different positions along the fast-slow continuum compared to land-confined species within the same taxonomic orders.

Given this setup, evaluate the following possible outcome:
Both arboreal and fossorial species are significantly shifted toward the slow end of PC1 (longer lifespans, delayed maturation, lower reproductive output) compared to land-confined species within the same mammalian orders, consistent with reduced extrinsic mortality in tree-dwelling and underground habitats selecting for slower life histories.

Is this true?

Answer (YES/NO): YES